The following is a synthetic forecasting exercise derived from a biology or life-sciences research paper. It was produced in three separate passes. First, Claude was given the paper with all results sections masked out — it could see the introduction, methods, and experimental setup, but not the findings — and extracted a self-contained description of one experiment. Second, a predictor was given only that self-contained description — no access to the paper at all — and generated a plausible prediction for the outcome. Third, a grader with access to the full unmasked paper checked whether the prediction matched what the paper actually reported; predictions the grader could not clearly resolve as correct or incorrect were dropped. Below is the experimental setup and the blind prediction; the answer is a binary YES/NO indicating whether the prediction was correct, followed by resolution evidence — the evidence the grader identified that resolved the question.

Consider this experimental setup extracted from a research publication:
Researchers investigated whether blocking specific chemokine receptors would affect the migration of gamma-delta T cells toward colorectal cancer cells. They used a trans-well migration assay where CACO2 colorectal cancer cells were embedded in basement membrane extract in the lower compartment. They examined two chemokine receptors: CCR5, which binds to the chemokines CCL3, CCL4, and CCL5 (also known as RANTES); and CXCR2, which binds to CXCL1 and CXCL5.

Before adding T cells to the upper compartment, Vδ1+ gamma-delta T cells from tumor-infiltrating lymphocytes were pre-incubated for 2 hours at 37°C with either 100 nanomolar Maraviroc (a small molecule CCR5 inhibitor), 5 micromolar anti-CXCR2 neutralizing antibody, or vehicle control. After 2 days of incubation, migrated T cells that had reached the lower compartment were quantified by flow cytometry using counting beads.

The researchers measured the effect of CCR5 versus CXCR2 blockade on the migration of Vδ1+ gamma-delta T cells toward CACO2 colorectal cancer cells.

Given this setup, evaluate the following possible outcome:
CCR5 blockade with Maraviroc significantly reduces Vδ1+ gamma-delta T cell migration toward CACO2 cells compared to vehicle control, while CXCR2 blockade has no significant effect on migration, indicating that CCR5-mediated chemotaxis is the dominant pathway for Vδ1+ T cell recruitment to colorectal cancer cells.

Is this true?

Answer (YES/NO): YES